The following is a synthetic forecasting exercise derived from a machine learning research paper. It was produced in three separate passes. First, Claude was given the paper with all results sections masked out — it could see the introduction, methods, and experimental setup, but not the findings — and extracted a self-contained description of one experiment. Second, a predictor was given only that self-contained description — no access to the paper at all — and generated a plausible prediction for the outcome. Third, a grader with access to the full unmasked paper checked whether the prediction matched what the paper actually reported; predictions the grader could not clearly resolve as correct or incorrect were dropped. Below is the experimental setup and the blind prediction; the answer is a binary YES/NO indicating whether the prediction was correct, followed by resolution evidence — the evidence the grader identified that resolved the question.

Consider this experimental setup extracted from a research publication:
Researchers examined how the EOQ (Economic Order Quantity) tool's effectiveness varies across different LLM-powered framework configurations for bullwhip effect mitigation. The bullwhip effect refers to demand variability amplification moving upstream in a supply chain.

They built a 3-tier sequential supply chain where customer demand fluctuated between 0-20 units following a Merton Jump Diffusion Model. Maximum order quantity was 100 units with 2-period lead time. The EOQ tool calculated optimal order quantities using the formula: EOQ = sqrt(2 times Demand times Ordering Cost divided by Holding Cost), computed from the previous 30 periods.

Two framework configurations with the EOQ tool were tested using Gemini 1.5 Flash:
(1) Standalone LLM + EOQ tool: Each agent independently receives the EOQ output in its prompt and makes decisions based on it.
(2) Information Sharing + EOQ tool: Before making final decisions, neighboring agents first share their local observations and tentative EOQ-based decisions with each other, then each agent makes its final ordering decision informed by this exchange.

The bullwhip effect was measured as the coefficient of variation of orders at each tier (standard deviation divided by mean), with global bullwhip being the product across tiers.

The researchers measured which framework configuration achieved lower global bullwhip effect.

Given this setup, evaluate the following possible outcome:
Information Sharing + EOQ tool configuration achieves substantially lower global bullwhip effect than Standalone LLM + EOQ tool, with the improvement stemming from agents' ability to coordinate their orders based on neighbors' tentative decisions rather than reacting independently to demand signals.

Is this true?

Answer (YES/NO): YES